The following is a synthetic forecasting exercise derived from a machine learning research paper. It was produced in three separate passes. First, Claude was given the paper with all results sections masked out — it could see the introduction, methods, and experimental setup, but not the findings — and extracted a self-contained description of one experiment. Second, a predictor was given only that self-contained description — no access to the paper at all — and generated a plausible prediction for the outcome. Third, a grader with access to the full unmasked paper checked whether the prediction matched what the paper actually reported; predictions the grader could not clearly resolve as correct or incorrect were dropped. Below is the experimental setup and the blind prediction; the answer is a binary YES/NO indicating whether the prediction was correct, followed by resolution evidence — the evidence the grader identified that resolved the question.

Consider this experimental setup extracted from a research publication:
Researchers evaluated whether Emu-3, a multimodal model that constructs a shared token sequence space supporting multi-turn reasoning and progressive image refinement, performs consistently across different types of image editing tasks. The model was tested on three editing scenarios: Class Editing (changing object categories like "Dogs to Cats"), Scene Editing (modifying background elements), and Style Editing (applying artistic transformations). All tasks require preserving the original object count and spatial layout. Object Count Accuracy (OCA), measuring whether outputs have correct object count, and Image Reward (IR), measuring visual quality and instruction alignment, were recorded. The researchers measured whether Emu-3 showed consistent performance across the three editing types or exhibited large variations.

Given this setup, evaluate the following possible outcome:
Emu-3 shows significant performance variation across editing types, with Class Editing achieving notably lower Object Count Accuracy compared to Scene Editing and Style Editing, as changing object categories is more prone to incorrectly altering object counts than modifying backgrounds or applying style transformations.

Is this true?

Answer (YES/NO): NO